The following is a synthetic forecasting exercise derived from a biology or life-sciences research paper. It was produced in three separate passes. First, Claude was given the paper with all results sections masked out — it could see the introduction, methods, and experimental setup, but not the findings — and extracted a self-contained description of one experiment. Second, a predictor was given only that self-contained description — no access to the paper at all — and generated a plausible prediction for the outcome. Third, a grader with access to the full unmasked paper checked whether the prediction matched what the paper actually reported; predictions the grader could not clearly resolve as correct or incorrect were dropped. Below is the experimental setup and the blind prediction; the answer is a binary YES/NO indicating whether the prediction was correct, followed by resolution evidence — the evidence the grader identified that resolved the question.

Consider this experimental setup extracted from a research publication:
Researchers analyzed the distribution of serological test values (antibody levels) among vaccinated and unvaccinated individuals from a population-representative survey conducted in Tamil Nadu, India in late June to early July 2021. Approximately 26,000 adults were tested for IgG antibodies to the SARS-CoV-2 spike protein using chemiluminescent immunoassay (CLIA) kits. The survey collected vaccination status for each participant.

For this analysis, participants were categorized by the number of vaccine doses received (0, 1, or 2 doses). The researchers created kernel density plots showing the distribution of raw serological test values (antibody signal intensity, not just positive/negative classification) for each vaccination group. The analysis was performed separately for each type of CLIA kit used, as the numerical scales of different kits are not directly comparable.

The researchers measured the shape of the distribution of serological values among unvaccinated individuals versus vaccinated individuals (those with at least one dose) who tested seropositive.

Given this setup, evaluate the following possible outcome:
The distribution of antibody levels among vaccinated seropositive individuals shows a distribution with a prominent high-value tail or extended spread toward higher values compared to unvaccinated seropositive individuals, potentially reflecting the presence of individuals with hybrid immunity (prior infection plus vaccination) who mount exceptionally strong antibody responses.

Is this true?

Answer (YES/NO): NO